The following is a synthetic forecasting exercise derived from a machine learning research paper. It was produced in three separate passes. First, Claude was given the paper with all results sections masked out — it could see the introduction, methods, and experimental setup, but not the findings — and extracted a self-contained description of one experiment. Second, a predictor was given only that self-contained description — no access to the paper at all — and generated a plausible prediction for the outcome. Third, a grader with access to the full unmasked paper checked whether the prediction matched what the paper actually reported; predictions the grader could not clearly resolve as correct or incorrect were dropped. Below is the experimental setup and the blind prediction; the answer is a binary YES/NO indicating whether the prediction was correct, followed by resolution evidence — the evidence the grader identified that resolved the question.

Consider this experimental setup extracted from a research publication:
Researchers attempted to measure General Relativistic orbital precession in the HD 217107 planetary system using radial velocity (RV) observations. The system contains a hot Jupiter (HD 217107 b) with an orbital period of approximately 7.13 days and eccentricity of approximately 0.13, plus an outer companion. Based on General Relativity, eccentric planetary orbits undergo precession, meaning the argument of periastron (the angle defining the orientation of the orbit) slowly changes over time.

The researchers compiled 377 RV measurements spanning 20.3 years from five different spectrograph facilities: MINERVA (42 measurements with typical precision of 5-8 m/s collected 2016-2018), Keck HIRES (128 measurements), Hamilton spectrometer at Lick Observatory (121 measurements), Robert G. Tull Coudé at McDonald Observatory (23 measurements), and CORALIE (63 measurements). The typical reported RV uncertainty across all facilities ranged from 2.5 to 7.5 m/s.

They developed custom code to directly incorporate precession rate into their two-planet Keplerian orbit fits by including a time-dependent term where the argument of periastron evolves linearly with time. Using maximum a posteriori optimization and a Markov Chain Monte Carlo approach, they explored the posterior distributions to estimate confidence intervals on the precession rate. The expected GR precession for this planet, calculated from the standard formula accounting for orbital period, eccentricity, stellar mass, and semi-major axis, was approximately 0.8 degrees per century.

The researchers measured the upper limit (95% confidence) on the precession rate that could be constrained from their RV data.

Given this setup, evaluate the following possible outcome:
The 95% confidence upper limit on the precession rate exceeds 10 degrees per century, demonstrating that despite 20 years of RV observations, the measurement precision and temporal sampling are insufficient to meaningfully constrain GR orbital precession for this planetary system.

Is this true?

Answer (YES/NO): YES